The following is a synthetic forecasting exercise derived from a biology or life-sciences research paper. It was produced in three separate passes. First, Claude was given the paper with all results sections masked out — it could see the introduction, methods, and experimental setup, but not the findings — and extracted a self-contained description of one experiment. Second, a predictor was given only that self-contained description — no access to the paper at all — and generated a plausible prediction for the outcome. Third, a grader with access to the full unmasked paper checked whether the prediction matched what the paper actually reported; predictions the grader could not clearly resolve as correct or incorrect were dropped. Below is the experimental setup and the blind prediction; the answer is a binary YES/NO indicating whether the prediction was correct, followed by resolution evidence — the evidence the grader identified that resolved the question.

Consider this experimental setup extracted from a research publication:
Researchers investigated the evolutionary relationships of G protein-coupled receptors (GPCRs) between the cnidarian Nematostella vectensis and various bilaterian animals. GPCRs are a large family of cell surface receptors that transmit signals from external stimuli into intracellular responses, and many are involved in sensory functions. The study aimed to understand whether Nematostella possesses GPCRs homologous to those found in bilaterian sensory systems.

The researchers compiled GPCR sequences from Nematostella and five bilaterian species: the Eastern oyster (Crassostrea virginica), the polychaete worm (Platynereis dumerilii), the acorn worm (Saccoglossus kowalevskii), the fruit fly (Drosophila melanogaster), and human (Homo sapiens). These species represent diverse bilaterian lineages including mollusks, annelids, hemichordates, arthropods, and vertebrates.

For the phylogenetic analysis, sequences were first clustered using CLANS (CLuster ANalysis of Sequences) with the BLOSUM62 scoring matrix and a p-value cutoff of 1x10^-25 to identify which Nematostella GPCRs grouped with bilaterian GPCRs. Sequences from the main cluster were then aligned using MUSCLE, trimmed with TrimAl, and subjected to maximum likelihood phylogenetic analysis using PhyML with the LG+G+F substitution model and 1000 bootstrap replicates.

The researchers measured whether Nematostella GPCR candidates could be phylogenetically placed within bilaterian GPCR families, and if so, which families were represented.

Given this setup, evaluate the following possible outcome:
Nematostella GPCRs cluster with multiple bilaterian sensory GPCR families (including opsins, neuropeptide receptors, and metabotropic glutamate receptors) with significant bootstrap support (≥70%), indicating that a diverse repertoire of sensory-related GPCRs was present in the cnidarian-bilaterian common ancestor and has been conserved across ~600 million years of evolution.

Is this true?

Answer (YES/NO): NO